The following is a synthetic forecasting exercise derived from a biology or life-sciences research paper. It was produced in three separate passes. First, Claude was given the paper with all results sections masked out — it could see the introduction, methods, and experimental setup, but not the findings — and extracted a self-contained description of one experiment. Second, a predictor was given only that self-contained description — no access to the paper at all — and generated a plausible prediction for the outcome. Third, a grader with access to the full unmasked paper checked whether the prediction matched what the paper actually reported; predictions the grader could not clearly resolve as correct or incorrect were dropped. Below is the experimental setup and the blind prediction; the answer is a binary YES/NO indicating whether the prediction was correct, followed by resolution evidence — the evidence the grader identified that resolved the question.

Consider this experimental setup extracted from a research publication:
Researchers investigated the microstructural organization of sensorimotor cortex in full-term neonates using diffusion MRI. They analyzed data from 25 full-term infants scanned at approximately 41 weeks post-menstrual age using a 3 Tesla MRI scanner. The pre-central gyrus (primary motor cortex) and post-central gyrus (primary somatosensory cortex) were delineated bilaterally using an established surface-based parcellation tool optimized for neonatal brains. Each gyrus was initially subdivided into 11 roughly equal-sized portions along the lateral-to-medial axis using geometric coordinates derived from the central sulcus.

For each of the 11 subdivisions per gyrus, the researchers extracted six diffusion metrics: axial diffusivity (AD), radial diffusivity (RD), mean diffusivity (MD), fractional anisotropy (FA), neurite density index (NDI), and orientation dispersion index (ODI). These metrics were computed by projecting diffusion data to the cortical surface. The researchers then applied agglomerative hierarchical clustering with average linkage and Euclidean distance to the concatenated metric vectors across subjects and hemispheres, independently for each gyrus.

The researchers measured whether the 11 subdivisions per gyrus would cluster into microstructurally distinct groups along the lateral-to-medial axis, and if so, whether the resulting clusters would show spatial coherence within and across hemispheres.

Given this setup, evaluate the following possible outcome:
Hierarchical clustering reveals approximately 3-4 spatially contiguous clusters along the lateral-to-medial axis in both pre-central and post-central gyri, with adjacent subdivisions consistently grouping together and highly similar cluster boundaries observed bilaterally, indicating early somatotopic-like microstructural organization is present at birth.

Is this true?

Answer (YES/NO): YES